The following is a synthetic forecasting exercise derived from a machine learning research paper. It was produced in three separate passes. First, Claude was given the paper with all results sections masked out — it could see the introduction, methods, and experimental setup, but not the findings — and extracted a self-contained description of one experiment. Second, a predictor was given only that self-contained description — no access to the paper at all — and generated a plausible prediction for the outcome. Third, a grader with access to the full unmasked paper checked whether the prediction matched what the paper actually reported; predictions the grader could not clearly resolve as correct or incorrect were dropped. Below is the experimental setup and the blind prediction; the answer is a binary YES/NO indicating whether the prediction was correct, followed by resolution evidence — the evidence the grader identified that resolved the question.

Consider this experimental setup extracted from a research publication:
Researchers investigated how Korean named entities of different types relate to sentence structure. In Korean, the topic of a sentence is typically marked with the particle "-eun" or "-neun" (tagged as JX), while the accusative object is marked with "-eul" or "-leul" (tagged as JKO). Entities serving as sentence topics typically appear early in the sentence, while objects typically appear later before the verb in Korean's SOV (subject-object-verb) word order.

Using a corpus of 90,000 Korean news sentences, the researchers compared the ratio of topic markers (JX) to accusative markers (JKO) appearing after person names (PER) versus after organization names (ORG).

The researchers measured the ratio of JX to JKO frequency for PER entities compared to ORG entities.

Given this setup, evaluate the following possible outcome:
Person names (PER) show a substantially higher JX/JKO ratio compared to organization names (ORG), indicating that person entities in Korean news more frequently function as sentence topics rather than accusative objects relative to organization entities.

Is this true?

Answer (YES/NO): YES